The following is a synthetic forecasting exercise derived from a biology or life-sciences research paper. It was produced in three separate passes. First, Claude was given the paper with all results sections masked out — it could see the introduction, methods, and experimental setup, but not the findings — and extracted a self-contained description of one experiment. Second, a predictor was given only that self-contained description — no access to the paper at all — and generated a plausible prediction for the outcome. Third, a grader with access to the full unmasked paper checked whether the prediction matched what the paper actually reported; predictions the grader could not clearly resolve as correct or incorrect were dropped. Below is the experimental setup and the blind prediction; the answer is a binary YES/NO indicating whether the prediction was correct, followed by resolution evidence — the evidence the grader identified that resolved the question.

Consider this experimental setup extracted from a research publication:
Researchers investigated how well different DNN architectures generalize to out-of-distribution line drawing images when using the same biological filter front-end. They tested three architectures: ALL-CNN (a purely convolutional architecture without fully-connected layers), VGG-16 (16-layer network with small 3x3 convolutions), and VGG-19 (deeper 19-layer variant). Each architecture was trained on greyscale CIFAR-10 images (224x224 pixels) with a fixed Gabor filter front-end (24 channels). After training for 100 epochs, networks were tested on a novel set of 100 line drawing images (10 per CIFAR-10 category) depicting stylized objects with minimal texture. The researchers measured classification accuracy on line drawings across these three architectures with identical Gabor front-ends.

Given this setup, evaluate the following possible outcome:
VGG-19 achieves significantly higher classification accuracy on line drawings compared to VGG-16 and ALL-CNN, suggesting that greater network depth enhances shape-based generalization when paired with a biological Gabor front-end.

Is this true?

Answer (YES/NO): NO